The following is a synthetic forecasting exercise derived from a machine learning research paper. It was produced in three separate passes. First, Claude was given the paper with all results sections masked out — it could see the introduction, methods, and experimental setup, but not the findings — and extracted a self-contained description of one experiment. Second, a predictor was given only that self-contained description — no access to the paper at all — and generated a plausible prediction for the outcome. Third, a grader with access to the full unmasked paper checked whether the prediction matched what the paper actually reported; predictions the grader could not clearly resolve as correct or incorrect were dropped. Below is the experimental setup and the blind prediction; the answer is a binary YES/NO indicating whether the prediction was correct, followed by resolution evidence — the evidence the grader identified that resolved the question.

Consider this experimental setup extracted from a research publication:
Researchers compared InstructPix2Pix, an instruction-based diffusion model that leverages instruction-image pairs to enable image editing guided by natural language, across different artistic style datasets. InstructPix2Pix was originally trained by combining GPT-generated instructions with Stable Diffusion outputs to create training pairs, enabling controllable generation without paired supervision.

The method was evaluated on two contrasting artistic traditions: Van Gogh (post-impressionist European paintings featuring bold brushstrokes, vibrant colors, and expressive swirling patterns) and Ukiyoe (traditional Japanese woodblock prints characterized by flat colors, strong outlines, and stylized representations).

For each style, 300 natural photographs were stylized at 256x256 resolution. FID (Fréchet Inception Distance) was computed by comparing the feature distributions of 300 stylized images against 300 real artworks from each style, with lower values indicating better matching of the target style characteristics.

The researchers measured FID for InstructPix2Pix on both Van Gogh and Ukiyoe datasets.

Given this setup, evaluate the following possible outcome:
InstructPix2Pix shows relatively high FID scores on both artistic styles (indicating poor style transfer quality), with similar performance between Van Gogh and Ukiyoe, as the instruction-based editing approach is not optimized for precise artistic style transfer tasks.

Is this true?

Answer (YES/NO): NO